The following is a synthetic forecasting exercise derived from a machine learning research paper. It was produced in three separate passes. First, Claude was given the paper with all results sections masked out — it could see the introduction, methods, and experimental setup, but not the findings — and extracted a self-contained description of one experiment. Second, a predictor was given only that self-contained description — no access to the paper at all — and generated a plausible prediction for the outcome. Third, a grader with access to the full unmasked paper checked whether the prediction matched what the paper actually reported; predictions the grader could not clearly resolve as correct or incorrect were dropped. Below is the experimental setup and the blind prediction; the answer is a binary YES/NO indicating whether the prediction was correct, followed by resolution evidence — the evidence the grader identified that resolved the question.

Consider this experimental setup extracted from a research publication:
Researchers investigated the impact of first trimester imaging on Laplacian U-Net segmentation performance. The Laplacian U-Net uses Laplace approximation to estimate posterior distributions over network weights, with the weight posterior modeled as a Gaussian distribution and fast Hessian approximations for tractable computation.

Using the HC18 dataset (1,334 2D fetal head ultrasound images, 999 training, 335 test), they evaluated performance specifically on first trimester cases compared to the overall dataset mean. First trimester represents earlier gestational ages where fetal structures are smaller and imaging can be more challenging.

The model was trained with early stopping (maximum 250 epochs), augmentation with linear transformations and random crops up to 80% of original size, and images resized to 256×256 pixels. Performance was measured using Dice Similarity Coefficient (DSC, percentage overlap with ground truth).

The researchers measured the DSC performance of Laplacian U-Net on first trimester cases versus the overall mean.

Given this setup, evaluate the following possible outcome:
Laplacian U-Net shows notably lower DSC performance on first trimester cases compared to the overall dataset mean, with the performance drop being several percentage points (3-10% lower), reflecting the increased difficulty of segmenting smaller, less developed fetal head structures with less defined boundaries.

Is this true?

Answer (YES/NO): NO